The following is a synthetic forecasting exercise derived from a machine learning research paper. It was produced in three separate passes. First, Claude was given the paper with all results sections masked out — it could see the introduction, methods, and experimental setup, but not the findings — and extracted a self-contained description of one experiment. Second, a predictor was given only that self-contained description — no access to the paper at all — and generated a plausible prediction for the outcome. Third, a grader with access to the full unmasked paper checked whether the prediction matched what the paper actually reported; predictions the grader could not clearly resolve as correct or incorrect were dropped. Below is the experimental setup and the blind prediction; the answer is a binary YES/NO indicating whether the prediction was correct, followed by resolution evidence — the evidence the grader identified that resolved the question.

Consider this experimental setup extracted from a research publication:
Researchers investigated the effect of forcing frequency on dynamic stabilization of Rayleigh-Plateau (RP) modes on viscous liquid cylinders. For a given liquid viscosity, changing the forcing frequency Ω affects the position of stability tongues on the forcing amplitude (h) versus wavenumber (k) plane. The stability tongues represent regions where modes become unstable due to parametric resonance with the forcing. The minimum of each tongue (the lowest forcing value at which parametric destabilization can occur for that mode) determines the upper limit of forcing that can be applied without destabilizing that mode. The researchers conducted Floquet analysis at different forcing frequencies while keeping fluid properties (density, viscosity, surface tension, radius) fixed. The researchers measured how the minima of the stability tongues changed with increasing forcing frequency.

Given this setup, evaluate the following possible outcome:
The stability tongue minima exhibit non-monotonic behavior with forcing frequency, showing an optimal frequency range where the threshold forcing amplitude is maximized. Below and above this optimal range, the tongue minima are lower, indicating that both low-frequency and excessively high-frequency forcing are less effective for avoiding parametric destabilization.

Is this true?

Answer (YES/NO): NO